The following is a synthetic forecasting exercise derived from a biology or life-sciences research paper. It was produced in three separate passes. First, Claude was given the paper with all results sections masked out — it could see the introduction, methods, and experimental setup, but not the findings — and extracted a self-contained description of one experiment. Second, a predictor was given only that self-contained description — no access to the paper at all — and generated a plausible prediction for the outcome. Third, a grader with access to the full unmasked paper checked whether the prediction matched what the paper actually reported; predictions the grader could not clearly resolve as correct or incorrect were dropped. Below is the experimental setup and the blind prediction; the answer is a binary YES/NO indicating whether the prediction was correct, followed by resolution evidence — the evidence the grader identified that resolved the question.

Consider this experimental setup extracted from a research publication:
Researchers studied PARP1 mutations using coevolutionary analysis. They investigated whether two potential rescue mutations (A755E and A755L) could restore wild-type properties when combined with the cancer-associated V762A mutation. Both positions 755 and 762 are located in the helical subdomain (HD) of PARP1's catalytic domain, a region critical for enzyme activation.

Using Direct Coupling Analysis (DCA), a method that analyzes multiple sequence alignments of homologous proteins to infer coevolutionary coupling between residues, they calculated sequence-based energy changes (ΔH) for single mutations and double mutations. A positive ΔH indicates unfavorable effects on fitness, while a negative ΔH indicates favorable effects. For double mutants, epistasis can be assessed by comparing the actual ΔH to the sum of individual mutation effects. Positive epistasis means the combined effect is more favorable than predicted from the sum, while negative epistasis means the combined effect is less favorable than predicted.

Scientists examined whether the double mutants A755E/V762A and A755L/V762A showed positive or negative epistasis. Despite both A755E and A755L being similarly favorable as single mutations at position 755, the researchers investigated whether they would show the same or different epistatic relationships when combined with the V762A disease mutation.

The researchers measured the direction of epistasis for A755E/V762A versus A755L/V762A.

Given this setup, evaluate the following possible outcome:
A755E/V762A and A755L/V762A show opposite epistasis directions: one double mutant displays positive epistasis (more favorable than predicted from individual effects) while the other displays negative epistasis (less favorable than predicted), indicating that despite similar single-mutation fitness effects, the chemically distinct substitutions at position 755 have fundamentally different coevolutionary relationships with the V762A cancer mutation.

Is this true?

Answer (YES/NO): YES